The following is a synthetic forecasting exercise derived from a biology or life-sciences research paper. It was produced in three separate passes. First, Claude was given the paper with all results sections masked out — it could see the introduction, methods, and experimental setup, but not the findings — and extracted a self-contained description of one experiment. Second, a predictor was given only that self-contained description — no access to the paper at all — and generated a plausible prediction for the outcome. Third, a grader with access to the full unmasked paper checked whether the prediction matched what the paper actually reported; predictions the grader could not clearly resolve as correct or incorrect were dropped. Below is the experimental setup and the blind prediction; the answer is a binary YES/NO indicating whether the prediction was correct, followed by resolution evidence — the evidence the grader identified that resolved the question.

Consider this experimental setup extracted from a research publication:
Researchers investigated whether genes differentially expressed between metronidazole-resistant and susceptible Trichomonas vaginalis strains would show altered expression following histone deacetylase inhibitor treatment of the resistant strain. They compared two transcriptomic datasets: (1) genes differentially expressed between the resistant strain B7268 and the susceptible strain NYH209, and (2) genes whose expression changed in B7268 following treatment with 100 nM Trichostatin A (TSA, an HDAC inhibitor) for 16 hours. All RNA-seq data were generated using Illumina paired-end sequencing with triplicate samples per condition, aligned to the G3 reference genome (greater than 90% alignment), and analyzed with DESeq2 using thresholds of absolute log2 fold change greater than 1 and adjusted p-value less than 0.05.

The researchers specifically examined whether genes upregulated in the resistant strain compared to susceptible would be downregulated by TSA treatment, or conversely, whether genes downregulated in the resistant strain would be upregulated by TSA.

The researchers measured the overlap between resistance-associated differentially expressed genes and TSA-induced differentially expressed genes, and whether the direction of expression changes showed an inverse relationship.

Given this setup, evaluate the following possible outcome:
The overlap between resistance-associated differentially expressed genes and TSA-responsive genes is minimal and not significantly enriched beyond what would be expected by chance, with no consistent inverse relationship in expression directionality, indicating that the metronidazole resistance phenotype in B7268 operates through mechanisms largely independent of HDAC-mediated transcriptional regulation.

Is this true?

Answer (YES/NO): NO